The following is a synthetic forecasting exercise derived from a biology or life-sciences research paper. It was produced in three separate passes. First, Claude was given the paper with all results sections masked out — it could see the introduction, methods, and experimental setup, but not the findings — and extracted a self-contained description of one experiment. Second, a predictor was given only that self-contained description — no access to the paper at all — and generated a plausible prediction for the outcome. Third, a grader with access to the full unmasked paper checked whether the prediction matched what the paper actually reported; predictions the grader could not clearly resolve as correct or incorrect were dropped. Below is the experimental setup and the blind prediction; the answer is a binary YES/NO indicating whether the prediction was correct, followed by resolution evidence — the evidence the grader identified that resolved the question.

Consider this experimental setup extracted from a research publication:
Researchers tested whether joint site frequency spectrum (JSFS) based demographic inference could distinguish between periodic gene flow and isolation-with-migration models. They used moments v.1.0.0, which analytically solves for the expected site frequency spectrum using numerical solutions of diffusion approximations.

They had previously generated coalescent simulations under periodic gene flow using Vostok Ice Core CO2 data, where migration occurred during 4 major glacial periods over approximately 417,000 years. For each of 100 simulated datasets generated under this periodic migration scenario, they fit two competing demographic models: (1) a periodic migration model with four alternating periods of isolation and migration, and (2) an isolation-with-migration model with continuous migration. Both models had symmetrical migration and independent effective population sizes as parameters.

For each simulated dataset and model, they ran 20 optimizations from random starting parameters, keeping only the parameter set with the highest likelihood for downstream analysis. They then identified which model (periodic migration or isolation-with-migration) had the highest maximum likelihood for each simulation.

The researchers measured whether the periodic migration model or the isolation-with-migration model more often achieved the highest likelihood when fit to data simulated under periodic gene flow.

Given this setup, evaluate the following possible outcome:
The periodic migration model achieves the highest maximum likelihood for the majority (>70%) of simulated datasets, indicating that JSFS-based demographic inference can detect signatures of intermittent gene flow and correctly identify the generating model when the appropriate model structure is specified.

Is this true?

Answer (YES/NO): YES